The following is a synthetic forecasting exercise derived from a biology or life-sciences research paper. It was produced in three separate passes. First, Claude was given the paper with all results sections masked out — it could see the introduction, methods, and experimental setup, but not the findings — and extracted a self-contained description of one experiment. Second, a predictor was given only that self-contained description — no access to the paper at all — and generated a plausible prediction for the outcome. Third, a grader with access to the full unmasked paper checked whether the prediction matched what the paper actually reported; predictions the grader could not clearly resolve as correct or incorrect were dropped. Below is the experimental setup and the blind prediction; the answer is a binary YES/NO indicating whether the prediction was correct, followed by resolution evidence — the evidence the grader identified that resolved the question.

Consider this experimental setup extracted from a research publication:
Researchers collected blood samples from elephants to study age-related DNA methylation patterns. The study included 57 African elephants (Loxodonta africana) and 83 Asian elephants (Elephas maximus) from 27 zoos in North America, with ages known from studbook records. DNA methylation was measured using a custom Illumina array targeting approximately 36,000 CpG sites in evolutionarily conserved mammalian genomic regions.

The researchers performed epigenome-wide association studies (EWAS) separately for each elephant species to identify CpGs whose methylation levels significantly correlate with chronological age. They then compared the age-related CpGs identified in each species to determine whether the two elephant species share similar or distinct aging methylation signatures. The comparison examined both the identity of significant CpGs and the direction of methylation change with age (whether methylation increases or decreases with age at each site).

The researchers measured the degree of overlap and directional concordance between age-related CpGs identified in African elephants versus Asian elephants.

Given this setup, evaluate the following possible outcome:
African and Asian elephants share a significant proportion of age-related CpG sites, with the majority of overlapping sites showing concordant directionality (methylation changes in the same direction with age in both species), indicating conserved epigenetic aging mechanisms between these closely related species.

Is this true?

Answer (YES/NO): YES